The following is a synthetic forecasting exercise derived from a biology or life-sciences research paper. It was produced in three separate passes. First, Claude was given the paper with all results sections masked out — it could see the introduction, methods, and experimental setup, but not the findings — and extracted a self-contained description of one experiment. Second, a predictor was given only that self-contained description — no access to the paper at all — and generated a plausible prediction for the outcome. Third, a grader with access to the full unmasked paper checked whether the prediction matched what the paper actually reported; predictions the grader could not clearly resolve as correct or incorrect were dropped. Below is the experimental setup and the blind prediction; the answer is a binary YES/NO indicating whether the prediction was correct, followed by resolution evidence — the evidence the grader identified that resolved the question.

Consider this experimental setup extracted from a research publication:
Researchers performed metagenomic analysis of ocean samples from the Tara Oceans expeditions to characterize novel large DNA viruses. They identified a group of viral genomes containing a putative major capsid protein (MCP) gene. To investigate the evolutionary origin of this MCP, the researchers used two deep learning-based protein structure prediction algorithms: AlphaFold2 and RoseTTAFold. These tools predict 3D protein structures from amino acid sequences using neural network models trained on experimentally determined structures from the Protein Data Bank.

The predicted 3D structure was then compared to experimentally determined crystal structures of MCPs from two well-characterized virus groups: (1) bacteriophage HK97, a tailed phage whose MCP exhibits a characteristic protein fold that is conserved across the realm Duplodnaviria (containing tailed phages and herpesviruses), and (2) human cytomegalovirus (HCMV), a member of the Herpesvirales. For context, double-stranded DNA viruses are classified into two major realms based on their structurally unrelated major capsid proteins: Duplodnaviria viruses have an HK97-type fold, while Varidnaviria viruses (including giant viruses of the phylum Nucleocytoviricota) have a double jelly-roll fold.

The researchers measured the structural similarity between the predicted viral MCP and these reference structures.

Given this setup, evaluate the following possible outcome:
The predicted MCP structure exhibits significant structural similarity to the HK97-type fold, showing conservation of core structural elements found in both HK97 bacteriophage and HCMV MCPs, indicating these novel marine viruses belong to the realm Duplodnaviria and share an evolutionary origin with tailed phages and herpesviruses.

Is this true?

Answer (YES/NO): YES